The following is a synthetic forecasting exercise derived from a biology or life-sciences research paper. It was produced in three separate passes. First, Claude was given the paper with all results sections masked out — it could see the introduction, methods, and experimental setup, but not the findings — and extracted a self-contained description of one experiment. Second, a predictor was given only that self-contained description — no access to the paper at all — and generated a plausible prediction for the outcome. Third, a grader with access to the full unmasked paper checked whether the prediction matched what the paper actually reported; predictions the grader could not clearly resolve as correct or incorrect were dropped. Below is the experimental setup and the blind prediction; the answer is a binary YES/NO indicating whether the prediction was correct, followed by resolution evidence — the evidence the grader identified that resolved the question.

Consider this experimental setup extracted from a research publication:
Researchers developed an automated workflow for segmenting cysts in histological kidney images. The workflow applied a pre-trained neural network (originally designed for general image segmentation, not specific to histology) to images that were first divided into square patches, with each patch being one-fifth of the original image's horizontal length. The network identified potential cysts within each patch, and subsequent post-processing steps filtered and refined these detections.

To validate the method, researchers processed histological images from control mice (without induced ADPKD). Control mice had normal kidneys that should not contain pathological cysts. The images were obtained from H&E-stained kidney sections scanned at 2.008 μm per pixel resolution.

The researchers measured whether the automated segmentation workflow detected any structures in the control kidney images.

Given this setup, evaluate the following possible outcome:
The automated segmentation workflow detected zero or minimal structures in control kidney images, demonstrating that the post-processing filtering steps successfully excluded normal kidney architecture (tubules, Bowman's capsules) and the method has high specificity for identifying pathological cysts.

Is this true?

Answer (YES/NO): NO